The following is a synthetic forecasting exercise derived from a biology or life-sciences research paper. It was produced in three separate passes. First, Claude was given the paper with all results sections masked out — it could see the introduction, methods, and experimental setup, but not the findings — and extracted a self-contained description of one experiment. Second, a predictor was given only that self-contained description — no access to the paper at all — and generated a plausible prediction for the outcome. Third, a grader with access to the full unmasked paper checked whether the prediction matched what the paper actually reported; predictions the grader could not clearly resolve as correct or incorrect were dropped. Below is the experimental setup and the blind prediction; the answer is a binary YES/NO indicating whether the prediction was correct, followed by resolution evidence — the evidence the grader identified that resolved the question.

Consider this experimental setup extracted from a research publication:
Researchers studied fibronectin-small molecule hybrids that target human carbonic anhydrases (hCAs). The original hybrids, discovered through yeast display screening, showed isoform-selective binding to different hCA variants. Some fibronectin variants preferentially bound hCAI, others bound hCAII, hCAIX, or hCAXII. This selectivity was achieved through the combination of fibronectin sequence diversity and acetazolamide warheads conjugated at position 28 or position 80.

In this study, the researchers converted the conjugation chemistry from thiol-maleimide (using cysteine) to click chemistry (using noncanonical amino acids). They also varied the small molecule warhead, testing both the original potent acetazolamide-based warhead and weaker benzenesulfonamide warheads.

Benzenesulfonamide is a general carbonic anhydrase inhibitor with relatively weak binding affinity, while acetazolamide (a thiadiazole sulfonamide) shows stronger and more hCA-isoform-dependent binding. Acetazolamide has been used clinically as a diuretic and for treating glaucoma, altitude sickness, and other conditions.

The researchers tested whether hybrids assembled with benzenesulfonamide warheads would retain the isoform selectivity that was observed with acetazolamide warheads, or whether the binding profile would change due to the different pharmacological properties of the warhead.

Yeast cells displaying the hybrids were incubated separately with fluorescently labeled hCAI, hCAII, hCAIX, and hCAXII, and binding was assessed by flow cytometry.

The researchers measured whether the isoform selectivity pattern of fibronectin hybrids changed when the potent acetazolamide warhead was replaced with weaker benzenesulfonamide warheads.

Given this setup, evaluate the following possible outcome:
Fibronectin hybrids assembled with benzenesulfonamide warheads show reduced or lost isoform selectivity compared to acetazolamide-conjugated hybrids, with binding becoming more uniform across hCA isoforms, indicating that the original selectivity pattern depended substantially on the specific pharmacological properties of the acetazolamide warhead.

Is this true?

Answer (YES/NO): NO